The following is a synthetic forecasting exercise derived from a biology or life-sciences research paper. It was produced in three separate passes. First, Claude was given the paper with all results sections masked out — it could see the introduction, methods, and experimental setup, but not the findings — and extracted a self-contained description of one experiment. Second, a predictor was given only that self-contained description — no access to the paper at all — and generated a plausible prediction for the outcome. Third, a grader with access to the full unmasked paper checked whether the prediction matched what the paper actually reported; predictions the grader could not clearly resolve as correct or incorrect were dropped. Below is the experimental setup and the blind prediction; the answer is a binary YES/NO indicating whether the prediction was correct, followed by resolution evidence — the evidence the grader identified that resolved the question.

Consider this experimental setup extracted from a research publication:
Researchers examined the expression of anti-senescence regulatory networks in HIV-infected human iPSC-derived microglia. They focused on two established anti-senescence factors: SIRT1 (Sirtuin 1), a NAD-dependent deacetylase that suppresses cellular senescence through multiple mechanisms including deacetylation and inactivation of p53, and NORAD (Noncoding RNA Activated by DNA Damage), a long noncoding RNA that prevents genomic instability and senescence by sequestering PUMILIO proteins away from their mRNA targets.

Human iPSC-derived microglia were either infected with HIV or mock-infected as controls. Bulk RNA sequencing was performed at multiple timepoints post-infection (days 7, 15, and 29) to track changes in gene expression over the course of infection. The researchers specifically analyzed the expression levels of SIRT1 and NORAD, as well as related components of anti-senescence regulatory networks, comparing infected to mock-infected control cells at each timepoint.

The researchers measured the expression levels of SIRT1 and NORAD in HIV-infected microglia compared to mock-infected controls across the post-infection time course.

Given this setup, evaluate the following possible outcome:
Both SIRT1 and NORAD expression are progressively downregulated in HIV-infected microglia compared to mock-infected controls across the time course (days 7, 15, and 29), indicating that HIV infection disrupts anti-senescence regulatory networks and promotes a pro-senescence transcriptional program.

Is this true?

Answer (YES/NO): NO